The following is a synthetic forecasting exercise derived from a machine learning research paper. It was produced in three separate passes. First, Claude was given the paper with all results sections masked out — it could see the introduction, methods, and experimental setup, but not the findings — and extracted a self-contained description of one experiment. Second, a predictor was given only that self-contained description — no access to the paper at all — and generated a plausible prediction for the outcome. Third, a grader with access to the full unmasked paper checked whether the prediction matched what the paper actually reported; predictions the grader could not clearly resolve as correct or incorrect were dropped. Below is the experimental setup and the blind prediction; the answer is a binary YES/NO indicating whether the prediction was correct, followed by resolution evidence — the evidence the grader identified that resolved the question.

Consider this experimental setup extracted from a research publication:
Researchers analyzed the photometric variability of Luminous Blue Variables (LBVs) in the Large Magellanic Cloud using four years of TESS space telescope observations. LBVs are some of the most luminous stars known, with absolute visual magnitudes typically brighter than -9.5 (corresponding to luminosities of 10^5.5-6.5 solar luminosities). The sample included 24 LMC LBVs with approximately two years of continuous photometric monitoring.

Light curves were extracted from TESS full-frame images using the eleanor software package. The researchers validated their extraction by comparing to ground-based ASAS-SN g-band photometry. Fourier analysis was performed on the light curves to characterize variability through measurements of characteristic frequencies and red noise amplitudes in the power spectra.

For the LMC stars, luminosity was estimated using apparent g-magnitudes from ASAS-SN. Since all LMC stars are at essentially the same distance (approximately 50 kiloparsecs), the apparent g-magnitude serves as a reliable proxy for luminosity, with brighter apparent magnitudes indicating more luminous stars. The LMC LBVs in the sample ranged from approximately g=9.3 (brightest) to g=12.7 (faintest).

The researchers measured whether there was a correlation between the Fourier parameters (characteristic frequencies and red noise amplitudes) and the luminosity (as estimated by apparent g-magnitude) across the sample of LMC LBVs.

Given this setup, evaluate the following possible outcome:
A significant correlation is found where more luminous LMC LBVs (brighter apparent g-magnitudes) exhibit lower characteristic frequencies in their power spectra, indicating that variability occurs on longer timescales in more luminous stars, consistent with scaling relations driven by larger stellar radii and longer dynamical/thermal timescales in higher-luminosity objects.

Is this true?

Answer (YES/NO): NO